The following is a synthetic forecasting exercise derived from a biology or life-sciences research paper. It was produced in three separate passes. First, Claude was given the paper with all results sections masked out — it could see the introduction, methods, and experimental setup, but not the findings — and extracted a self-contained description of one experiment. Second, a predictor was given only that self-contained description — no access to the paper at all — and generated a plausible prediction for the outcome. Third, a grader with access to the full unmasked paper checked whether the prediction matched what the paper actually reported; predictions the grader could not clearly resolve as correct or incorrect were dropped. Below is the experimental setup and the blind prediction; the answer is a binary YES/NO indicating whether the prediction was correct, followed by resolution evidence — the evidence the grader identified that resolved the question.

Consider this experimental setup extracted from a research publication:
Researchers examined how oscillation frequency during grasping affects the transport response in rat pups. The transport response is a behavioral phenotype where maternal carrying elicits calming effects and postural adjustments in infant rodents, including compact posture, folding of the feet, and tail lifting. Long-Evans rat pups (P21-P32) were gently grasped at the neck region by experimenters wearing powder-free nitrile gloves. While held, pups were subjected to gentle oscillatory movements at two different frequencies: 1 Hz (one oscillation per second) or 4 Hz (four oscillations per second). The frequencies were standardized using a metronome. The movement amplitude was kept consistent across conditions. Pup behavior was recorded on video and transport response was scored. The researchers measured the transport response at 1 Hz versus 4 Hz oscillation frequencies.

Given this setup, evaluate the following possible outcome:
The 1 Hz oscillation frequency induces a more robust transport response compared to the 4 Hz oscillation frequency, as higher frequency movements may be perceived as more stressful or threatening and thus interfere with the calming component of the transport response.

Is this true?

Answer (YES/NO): NO